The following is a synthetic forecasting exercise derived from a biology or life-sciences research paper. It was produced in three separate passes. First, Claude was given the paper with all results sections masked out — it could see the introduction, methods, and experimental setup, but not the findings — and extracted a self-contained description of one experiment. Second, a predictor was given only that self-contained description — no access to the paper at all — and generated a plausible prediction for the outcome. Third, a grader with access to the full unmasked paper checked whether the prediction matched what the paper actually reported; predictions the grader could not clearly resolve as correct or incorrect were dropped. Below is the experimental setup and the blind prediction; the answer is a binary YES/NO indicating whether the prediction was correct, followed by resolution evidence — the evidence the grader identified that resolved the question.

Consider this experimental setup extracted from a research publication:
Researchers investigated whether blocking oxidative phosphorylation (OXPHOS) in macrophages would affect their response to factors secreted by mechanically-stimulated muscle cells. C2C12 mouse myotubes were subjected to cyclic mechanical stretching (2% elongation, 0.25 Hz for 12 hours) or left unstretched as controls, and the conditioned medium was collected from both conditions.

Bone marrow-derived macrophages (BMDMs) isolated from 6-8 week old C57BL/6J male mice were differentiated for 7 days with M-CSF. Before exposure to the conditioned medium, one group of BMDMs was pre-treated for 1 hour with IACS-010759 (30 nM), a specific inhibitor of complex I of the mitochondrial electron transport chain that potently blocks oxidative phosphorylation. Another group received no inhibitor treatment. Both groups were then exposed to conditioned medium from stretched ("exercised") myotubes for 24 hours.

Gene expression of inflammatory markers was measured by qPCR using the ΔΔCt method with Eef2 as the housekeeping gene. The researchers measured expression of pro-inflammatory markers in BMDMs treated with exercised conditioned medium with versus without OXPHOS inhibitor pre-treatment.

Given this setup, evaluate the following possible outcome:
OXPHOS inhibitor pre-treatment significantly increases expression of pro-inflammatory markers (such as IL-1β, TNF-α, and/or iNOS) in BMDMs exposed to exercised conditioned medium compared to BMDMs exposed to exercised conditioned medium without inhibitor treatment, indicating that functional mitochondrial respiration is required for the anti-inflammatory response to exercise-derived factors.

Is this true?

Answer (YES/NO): YES